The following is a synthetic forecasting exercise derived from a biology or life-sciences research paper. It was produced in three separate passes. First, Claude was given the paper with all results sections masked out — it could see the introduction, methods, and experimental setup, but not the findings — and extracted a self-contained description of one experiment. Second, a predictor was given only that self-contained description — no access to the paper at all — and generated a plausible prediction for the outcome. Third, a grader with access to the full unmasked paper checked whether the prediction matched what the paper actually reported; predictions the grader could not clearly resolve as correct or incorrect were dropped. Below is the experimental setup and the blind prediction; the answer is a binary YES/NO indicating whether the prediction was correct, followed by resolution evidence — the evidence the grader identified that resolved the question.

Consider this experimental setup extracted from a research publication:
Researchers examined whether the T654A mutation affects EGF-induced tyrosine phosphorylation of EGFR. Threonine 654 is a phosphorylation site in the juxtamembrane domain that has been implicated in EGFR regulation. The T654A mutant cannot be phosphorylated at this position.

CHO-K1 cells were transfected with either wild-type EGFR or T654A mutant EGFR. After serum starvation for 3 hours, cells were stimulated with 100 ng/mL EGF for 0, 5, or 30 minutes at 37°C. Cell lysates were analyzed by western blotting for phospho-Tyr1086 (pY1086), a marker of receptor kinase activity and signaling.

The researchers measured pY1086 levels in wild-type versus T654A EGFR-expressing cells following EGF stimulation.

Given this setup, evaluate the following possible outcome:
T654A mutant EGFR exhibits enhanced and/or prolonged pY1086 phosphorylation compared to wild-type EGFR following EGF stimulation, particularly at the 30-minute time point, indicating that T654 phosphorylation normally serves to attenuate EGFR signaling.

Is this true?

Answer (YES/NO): YES